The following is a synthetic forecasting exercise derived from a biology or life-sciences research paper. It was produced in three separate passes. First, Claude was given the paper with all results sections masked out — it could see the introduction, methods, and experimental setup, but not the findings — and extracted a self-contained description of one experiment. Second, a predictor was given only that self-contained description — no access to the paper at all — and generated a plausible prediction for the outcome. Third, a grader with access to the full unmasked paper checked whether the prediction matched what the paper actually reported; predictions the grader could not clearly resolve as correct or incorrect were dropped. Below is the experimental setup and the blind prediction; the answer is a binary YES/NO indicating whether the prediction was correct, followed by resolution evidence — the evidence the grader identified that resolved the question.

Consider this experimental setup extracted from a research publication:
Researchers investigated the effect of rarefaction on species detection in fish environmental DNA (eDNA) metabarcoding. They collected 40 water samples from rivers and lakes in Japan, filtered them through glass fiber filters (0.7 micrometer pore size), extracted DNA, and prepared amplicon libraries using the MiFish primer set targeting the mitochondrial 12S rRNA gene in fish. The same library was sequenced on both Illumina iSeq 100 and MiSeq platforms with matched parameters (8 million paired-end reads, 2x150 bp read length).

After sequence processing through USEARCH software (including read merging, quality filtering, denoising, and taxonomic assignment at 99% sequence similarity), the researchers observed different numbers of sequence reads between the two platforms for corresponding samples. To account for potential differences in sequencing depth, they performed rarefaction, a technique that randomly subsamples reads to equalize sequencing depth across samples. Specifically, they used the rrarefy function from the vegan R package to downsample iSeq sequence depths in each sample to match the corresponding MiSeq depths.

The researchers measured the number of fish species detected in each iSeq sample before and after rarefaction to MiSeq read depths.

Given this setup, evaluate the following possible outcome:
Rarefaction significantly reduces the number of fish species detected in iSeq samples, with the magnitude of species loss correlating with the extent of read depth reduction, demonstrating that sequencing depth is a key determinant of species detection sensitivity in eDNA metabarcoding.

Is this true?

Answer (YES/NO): NO